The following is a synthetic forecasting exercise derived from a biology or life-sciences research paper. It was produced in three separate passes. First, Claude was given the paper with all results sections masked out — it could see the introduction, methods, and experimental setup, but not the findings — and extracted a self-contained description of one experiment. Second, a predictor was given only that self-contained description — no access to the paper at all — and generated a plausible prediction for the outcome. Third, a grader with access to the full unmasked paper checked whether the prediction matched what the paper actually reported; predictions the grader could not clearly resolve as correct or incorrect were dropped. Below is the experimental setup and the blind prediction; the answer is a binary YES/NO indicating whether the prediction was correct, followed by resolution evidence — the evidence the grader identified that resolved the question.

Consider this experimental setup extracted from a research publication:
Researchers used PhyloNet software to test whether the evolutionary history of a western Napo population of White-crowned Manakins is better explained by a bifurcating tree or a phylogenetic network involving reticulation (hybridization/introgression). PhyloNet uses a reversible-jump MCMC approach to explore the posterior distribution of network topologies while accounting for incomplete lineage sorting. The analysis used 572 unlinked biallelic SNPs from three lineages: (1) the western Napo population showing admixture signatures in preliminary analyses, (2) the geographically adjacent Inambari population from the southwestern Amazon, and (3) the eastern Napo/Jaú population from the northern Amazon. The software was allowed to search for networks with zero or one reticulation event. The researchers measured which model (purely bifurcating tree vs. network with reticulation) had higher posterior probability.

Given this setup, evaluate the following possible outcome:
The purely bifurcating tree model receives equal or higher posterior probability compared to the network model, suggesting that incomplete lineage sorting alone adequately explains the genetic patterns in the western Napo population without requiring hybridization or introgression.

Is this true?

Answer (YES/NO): NO